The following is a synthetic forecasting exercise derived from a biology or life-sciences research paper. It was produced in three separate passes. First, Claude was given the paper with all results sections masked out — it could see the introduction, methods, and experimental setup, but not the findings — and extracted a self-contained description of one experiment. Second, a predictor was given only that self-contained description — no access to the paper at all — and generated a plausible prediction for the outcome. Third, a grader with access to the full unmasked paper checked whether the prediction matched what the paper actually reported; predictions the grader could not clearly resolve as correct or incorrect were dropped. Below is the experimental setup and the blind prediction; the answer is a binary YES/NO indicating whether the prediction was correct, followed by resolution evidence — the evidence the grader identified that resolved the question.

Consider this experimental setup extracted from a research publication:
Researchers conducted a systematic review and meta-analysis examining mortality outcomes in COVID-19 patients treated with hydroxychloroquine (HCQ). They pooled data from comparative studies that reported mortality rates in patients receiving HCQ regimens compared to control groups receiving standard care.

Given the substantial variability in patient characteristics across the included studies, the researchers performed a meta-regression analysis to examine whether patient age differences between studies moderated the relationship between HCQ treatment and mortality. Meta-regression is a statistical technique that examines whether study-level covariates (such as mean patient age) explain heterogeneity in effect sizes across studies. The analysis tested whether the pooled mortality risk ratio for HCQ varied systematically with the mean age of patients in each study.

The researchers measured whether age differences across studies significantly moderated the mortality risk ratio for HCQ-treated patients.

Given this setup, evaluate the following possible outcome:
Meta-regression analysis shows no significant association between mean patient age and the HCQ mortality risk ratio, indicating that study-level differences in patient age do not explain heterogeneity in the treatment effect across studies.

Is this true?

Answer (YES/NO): NO